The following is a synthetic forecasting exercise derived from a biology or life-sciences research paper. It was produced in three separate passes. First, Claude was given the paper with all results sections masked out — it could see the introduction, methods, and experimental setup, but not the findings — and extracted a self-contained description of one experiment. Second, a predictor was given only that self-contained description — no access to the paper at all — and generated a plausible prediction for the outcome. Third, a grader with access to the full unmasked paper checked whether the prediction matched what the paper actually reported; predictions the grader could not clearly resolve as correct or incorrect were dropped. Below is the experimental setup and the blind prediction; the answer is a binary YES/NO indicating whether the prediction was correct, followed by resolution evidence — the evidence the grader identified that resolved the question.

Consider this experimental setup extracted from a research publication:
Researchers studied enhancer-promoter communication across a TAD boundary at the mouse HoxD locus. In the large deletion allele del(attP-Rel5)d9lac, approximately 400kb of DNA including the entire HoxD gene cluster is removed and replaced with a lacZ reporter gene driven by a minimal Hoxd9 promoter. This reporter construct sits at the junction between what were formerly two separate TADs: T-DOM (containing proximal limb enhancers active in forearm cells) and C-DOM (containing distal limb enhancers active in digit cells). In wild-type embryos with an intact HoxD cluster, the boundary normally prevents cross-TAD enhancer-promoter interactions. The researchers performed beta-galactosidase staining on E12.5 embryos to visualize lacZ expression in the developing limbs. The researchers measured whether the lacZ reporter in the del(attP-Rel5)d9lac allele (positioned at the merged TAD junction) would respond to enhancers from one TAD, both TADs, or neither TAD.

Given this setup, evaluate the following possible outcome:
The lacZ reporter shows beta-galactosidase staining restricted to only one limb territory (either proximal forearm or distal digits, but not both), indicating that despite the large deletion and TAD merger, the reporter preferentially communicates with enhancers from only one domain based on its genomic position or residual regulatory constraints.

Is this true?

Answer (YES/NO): NO